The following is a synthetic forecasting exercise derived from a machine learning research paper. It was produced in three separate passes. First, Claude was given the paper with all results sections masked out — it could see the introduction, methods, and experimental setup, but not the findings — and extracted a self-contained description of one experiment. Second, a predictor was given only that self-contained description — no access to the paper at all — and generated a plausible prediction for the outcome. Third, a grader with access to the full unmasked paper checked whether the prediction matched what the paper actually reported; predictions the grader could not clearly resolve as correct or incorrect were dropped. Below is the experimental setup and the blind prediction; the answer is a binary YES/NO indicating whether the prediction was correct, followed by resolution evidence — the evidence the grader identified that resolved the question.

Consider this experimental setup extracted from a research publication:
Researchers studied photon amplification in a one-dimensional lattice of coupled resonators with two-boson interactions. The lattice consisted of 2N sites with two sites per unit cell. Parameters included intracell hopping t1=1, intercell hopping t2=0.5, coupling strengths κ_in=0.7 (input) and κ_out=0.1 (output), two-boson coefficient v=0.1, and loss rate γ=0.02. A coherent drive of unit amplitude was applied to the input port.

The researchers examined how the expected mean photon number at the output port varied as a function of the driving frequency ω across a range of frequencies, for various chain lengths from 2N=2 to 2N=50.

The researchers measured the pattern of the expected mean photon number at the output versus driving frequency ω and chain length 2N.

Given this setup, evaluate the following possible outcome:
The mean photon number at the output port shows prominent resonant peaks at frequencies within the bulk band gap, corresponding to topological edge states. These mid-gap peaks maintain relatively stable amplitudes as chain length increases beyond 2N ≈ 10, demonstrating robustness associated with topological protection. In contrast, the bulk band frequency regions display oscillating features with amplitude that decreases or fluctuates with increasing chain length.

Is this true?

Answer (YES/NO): NO